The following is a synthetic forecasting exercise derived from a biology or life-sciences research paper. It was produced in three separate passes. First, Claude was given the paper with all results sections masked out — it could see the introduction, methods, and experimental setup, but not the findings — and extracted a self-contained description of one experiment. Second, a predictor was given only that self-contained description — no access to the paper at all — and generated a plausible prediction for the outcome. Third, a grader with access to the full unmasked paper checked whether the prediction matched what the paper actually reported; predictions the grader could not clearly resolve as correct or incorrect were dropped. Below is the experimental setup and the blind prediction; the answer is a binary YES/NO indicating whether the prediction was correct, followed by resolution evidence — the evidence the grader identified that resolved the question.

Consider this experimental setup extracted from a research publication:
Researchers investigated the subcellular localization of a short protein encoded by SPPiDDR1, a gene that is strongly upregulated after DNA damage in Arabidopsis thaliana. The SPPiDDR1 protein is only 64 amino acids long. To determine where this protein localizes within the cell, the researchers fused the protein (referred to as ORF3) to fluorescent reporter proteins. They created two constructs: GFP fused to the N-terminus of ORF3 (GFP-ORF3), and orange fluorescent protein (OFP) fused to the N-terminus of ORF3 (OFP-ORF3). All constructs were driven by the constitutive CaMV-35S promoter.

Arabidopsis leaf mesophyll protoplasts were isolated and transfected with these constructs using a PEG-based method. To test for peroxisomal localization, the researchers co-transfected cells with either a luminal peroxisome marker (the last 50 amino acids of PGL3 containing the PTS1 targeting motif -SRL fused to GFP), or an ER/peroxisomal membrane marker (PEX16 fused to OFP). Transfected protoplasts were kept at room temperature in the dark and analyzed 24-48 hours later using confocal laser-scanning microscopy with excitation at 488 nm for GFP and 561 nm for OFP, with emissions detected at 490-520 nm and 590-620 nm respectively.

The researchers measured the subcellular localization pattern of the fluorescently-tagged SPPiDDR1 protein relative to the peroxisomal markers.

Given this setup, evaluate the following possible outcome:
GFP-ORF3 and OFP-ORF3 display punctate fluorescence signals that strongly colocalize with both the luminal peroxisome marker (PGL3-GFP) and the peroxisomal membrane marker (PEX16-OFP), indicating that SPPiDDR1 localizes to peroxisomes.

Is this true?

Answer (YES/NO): NO